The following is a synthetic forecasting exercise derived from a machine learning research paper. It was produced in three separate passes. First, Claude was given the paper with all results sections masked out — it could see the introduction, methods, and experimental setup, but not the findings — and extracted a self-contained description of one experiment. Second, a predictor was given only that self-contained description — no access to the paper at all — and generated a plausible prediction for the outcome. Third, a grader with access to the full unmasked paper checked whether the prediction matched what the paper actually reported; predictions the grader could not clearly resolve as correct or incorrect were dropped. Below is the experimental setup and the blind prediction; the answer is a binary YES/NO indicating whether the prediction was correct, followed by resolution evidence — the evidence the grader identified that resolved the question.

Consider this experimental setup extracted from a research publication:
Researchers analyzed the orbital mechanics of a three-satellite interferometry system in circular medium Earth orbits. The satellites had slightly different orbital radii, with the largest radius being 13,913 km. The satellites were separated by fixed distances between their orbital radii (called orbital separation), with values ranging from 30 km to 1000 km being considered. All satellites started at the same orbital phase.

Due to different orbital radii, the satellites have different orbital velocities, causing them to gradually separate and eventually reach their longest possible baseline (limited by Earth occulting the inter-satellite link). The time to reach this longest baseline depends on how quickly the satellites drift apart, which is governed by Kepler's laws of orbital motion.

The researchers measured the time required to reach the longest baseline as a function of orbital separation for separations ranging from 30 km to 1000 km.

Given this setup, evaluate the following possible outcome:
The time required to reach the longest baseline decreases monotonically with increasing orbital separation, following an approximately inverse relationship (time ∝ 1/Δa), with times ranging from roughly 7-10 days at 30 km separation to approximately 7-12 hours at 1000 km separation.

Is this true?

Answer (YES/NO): NO